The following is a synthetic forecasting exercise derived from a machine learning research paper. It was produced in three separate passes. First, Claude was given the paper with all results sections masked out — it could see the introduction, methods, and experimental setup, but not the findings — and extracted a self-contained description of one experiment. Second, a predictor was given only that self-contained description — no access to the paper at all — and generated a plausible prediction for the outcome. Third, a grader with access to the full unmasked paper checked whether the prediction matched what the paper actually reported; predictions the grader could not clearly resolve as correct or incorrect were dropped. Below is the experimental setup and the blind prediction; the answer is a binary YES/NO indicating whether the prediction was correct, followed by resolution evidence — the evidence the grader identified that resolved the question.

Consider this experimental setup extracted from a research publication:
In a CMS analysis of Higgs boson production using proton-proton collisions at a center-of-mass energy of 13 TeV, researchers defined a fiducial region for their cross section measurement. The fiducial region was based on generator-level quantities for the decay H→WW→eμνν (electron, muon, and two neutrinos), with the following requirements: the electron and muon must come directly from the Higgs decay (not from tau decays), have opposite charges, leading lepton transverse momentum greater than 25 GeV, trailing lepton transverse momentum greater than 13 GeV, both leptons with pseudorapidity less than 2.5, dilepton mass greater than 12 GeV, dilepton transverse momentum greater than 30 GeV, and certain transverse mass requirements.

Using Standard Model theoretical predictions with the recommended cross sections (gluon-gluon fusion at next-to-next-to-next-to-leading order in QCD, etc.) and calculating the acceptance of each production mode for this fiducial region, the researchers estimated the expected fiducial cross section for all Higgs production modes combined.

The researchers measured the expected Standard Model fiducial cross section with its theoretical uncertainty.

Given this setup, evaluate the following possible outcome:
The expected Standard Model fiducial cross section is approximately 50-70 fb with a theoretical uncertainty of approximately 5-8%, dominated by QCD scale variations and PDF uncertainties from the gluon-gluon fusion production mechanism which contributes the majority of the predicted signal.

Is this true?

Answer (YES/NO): NO